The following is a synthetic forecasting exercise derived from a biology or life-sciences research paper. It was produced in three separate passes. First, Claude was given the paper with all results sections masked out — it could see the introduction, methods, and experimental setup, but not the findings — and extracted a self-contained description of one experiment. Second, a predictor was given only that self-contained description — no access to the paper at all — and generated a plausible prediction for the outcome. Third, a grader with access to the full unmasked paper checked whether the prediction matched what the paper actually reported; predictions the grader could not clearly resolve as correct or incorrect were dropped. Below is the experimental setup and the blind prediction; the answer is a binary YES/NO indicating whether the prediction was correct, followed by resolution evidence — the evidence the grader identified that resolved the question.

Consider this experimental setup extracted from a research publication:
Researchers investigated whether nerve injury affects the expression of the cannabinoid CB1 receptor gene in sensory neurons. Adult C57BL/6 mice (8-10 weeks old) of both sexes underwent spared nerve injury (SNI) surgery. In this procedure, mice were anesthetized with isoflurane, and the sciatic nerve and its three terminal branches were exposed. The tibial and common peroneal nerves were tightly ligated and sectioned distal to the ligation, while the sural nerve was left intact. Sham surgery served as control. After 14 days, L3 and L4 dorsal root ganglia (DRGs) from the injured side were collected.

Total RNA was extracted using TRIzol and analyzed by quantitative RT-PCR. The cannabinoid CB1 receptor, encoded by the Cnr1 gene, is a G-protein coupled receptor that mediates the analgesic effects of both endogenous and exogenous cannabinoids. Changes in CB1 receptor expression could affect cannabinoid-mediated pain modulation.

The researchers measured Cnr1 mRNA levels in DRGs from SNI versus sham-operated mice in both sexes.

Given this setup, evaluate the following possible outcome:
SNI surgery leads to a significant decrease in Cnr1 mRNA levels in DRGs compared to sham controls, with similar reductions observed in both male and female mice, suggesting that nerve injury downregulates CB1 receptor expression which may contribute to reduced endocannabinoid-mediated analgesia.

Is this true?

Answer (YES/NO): YES